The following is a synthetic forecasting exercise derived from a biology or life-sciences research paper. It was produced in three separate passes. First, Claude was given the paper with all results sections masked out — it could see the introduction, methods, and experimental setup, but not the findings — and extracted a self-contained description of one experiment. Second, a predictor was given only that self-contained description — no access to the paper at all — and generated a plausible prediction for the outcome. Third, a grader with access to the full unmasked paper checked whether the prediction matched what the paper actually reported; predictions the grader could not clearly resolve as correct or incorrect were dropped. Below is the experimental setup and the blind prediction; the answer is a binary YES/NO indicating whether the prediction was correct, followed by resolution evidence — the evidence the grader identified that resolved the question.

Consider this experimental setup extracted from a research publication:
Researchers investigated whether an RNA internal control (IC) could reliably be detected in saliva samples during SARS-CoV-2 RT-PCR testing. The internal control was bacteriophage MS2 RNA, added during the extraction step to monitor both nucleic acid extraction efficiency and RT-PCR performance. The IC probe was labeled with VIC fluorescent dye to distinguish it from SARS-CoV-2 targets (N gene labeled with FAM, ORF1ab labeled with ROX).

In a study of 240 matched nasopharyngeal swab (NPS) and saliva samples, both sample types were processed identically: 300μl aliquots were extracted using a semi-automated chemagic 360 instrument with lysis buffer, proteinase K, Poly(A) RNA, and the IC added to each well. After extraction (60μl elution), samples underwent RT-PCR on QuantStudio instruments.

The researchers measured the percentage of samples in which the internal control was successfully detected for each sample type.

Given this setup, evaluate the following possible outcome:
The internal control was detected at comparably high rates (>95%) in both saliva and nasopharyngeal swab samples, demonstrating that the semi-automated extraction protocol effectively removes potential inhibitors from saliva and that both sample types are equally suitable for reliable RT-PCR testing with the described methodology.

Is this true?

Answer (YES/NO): NO